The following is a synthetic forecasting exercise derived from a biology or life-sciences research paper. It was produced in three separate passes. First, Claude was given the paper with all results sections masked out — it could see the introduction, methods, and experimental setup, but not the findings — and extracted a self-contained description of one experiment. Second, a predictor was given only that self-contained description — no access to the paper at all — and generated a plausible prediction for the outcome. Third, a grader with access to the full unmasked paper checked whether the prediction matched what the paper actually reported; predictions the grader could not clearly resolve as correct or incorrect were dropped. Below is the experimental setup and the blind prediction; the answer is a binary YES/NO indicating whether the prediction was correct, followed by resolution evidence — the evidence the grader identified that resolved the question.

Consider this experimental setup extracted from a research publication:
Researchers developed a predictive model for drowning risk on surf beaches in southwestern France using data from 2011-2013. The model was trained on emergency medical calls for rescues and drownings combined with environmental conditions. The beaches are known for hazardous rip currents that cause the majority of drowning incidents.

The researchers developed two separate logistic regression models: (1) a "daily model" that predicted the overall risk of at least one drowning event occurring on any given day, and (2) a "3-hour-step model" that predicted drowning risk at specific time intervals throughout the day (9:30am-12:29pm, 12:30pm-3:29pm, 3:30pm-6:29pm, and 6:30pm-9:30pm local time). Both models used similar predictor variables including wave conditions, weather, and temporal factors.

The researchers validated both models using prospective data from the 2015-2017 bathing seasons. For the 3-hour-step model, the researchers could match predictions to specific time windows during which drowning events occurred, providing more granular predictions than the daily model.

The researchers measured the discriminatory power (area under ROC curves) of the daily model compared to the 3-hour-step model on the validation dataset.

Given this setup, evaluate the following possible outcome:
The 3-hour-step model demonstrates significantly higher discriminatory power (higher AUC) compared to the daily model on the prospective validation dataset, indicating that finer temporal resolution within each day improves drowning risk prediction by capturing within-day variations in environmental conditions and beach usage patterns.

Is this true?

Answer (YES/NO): NO